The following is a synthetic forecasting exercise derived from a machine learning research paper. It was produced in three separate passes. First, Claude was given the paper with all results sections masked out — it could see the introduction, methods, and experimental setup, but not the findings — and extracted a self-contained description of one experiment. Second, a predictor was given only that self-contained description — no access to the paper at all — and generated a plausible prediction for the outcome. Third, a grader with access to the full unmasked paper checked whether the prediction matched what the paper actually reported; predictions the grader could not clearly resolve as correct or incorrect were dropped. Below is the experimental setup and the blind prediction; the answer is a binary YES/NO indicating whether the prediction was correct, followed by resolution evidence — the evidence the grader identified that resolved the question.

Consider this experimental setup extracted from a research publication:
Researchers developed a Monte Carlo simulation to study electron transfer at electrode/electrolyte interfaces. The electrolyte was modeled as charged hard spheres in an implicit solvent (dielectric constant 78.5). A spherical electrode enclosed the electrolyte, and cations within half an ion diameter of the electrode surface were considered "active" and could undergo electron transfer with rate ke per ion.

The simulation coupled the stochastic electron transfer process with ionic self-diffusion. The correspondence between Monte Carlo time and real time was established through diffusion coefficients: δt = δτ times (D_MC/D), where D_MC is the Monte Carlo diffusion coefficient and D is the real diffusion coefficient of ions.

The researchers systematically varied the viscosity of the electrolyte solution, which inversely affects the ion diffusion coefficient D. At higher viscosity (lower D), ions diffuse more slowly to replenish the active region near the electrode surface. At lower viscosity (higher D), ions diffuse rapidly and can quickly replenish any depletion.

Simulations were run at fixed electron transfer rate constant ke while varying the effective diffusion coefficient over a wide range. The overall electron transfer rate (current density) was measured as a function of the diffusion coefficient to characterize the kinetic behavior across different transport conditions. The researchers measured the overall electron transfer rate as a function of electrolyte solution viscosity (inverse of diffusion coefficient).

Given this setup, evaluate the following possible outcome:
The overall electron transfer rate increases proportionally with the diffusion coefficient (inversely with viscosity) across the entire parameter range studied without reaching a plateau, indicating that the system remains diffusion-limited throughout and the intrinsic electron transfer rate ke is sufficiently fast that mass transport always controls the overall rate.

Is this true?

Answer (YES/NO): NO